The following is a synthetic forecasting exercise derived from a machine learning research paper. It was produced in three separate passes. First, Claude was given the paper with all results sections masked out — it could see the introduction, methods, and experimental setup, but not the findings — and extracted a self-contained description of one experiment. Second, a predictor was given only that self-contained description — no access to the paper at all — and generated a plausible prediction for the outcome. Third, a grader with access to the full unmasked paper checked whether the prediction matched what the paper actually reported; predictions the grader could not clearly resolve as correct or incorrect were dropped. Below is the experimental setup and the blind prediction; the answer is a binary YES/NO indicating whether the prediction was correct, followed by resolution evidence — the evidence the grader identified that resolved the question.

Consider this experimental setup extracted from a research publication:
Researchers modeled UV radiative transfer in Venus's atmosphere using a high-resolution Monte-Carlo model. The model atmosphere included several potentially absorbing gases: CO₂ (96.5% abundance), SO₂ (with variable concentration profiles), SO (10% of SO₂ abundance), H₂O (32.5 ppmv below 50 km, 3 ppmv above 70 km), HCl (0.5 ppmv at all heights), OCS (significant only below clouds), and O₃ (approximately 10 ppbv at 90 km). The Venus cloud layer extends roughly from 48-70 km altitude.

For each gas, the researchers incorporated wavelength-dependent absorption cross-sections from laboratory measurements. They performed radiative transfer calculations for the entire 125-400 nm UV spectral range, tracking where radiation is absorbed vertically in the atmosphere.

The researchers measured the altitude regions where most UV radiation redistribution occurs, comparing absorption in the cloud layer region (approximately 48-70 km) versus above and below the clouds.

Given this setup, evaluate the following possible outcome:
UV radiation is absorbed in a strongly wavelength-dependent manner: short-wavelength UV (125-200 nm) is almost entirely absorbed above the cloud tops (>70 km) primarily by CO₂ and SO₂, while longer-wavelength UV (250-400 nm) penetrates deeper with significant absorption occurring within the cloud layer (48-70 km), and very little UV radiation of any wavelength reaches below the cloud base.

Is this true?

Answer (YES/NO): NO